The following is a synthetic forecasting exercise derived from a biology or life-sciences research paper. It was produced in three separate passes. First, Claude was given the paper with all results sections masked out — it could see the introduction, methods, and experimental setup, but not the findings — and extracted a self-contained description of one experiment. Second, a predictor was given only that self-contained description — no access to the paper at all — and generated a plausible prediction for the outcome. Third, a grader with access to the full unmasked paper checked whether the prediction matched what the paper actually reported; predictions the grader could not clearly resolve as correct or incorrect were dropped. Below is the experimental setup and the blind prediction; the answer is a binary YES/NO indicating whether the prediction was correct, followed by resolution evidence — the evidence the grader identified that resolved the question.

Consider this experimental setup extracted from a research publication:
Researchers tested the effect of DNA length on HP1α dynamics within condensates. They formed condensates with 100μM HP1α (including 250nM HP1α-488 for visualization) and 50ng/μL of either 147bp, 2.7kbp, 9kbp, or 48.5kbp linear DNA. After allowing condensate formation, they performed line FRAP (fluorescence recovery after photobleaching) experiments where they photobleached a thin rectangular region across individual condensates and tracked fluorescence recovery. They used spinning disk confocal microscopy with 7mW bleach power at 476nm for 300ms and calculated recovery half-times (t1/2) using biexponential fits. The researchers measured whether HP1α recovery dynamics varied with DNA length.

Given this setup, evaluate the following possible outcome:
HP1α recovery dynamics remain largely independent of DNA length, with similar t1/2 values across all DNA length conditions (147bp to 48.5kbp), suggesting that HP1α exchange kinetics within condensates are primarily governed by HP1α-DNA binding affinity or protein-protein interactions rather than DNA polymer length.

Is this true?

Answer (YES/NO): YES